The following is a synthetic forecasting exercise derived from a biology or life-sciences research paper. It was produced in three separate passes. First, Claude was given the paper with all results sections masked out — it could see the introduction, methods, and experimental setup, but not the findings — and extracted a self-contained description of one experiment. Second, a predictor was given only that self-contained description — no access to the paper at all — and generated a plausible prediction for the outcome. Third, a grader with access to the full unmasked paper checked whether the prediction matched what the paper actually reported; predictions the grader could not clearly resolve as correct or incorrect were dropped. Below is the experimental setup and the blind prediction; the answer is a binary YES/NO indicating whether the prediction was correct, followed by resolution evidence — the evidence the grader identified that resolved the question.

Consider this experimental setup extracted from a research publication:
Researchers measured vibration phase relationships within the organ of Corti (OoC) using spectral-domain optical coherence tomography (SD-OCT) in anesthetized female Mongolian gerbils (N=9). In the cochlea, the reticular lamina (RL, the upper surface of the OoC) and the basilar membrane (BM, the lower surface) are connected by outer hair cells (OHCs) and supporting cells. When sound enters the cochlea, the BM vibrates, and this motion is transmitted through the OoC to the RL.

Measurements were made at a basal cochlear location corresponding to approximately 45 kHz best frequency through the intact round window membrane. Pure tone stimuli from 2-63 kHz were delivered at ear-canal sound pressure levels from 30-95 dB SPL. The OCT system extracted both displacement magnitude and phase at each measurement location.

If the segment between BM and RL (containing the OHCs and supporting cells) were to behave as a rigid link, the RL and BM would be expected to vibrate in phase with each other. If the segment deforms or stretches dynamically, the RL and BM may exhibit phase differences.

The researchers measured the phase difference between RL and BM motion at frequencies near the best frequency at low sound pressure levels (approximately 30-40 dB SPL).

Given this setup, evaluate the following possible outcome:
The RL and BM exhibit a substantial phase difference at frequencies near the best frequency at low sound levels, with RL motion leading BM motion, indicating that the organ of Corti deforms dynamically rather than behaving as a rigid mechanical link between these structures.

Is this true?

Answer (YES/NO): YES